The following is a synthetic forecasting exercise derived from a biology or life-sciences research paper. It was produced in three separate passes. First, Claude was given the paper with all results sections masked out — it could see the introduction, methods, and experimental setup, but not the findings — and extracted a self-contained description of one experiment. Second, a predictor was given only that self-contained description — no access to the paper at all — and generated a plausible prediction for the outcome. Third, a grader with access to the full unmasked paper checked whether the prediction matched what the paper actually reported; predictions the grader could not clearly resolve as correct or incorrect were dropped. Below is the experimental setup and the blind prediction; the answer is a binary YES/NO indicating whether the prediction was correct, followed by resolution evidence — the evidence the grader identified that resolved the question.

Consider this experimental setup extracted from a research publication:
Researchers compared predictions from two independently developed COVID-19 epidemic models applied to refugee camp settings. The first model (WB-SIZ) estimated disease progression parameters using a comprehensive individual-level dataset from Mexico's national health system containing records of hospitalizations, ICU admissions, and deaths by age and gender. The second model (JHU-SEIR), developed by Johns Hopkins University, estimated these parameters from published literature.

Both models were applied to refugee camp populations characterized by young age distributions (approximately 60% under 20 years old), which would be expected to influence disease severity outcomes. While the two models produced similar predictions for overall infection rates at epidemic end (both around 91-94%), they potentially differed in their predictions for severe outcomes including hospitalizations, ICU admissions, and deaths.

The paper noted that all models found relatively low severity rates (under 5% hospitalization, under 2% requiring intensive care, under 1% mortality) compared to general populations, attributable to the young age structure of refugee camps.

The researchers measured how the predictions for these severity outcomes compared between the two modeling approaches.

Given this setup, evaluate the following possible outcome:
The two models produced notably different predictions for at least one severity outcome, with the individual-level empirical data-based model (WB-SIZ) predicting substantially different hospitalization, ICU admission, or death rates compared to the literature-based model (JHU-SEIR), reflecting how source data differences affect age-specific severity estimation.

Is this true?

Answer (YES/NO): YES